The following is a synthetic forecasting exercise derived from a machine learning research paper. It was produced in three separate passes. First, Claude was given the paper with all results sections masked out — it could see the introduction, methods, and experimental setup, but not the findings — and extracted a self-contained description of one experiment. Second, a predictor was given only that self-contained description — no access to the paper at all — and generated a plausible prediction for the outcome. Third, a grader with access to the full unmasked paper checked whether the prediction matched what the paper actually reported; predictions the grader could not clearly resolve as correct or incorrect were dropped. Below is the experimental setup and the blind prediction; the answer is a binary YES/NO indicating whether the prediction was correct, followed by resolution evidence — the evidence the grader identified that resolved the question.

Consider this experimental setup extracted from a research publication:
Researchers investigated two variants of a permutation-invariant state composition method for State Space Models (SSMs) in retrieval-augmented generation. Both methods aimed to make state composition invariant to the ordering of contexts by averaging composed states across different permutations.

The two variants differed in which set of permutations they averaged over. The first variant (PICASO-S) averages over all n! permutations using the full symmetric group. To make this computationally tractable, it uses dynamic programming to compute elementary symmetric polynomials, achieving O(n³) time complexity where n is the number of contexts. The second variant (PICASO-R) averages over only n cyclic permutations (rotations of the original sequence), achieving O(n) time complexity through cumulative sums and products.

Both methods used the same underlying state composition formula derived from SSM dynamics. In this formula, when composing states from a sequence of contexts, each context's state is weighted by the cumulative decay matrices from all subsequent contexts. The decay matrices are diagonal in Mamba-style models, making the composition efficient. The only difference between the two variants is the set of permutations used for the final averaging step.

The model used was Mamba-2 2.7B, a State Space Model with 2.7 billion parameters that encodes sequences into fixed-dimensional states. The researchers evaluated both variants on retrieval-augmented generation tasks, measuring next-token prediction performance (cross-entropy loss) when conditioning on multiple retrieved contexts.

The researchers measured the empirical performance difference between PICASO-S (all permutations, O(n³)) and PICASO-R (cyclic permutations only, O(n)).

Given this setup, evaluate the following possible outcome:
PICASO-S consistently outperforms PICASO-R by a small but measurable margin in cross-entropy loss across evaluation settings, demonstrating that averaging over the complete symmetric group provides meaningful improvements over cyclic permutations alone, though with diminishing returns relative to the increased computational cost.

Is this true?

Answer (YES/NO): NO